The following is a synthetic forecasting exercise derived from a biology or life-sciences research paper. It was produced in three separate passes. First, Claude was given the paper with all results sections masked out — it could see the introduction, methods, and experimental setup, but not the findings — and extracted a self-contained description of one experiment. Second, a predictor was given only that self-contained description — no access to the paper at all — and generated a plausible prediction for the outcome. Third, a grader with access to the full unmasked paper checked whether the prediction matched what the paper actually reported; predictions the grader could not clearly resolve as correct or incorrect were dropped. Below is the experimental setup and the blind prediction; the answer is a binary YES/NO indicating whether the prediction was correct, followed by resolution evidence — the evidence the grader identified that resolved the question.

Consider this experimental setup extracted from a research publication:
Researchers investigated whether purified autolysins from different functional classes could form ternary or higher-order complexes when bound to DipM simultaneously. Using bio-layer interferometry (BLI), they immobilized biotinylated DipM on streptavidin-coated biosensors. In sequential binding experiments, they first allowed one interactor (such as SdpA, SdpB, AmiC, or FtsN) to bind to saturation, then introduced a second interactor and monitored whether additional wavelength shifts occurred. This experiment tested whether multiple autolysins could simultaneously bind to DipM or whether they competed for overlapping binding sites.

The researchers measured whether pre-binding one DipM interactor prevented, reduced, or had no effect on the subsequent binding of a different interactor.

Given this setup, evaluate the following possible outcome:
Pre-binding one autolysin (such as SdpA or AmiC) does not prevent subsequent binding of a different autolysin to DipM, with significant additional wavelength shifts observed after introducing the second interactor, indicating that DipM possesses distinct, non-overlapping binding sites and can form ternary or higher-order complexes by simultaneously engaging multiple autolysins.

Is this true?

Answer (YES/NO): NO